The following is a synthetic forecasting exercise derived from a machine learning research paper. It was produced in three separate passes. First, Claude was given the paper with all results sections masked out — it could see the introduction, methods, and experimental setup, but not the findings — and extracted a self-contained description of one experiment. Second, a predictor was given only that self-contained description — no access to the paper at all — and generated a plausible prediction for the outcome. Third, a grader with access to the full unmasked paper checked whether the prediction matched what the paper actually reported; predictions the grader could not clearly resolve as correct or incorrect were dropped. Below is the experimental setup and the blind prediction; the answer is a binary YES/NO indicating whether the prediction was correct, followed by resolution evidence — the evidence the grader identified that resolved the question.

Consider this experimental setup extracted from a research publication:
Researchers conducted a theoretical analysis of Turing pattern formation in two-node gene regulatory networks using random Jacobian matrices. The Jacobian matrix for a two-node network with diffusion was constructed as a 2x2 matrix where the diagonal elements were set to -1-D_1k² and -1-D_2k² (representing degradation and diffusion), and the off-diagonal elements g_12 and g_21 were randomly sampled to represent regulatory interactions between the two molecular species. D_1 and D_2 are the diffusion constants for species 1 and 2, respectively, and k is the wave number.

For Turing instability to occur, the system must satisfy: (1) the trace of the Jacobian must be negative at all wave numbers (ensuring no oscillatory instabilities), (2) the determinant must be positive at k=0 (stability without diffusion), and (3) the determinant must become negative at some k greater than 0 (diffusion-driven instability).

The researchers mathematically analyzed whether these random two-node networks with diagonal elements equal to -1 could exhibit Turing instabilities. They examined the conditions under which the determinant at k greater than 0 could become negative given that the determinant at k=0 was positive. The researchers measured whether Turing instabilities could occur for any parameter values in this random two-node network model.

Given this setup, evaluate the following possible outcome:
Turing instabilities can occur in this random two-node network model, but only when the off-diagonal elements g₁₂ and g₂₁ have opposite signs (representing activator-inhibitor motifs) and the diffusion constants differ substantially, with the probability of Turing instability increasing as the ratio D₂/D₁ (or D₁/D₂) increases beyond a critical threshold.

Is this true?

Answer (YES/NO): NO